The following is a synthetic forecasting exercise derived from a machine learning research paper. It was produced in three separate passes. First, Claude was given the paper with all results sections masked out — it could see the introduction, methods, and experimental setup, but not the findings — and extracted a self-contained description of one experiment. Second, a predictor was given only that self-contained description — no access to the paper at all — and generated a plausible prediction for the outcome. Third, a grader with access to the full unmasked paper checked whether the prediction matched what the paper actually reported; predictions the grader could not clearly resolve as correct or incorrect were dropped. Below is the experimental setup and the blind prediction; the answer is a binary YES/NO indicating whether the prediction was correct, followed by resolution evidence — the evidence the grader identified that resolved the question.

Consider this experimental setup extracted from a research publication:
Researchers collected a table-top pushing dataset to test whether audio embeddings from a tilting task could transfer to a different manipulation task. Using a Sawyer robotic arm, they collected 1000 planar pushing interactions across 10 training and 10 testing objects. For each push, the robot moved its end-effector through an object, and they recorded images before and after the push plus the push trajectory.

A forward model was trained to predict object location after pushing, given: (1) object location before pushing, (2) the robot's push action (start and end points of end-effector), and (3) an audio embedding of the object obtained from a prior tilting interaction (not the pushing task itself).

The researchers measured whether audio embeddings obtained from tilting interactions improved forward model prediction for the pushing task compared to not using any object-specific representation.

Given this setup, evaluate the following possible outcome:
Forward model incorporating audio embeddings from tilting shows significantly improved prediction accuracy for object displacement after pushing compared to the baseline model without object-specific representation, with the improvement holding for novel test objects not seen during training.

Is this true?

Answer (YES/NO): YES